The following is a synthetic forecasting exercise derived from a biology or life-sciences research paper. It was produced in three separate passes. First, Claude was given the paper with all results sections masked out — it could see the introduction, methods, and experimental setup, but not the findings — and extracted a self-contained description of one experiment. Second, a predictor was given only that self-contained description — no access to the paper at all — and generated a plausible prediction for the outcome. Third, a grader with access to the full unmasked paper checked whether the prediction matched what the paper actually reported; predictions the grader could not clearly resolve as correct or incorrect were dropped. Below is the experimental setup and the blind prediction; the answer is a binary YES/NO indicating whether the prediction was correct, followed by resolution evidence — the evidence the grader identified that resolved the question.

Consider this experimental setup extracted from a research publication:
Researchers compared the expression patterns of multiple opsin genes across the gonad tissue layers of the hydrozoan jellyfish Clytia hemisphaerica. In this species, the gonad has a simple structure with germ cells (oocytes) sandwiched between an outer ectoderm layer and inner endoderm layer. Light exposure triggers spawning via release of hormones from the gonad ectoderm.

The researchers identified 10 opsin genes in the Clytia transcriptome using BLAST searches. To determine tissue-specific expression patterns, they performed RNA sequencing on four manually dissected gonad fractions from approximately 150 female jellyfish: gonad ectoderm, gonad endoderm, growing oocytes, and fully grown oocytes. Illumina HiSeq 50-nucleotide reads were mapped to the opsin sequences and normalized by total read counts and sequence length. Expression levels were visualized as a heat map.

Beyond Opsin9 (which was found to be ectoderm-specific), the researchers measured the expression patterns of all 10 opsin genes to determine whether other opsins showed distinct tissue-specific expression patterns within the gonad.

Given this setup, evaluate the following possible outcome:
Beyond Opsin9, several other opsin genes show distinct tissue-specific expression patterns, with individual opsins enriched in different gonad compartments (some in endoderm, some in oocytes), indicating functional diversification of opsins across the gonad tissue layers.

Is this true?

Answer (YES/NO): NO